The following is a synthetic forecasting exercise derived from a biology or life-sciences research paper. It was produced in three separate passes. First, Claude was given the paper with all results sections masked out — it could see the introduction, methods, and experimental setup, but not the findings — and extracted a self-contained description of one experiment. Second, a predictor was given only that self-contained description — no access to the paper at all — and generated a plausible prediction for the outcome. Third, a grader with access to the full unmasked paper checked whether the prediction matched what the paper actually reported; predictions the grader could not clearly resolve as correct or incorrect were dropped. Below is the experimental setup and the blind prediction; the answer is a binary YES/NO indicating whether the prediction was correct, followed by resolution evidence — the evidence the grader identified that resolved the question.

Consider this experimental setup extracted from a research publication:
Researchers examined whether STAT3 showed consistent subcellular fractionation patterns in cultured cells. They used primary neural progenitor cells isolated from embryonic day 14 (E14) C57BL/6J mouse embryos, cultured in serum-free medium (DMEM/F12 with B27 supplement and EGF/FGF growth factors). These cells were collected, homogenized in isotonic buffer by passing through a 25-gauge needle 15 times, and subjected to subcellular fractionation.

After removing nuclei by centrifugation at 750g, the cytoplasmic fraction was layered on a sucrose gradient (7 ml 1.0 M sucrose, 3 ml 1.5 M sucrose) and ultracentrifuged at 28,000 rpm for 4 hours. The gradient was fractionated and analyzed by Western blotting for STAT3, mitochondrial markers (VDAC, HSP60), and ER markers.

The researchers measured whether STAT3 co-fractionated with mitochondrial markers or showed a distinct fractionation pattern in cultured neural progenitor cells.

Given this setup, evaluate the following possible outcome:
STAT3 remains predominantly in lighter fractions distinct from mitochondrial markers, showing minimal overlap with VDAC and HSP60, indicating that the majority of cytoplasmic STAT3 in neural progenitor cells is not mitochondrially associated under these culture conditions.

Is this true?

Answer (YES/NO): NO